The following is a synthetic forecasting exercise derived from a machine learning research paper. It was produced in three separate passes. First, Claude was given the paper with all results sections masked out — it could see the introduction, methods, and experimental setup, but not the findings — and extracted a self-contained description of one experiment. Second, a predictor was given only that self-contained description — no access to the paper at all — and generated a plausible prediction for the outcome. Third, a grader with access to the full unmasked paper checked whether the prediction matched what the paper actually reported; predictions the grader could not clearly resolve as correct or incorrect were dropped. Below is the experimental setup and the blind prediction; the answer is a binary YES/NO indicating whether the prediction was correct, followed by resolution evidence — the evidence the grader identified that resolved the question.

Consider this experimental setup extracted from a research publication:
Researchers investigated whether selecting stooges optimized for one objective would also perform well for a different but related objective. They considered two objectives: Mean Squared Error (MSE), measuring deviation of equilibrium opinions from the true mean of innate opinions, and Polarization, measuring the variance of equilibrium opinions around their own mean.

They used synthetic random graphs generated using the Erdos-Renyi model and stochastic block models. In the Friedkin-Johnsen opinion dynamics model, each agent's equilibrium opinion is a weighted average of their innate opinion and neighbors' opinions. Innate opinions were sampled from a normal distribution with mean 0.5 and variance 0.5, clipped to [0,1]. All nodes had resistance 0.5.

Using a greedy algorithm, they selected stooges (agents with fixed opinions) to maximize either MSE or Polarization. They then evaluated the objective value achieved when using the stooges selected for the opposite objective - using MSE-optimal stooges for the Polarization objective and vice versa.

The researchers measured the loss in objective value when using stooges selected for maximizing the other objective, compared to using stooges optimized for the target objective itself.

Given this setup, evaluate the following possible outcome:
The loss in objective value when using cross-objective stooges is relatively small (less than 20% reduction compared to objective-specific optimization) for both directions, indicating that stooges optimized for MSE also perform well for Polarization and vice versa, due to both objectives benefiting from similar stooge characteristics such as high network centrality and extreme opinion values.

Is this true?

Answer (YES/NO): YES